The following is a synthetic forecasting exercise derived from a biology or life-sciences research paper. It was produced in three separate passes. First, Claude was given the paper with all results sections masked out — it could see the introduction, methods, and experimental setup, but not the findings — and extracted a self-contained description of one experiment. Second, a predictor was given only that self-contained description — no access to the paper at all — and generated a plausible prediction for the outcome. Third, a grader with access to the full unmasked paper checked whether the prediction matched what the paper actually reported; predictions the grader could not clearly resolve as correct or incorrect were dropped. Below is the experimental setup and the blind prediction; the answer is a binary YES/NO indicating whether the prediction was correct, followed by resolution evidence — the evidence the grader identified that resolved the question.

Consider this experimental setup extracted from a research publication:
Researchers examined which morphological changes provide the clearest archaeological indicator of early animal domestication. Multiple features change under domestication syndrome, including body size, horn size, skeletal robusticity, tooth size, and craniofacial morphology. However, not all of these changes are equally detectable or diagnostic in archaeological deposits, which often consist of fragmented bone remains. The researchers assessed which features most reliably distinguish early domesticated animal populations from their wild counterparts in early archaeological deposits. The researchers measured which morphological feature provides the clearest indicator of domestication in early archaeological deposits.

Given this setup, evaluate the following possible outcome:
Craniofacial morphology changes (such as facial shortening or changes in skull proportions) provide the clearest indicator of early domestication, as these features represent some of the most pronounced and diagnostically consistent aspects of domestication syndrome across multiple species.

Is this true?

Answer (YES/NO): NO